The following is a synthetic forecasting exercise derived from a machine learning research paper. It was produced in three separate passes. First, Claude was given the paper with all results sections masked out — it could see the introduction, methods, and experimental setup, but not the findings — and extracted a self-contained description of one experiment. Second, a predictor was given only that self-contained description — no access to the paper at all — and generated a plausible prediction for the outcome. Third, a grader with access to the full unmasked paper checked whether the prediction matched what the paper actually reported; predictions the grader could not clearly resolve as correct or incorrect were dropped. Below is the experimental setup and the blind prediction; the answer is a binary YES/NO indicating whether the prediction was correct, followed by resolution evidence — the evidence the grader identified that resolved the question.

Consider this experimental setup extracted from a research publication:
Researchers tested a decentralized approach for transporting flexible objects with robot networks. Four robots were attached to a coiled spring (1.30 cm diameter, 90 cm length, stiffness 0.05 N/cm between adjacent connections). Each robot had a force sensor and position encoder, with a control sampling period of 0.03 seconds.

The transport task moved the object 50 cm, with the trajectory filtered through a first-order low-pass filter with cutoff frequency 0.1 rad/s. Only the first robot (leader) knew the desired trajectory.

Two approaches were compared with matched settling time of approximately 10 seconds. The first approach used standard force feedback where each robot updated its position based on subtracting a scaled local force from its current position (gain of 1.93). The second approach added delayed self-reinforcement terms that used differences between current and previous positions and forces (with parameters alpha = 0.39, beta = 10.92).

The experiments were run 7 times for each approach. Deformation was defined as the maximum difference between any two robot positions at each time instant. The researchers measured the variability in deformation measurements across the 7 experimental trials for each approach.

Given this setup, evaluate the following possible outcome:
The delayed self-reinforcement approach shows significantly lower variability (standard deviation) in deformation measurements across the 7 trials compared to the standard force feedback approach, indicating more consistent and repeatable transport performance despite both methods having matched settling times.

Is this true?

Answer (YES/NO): NO